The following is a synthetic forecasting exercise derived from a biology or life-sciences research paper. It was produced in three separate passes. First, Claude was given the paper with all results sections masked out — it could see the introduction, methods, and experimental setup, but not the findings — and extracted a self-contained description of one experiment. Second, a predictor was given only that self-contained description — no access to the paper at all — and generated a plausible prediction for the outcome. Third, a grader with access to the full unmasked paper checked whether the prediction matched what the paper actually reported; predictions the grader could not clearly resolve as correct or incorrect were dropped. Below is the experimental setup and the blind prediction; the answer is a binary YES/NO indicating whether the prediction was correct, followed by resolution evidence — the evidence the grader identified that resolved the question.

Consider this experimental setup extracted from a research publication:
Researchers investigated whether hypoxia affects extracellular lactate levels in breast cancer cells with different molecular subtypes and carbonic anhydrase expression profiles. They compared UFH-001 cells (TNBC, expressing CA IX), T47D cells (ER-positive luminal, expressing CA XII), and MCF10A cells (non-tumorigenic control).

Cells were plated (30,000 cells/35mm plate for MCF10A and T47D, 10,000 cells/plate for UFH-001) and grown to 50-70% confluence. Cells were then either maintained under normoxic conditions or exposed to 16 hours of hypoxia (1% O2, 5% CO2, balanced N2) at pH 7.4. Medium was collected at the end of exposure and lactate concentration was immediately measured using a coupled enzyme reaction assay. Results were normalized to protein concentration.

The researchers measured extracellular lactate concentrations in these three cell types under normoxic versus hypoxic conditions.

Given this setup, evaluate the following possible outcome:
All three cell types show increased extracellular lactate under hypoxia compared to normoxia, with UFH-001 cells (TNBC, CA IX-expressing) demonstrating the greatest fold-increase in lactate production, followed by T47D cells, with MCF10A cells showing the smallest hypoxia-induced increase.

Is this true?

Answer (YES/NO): NO